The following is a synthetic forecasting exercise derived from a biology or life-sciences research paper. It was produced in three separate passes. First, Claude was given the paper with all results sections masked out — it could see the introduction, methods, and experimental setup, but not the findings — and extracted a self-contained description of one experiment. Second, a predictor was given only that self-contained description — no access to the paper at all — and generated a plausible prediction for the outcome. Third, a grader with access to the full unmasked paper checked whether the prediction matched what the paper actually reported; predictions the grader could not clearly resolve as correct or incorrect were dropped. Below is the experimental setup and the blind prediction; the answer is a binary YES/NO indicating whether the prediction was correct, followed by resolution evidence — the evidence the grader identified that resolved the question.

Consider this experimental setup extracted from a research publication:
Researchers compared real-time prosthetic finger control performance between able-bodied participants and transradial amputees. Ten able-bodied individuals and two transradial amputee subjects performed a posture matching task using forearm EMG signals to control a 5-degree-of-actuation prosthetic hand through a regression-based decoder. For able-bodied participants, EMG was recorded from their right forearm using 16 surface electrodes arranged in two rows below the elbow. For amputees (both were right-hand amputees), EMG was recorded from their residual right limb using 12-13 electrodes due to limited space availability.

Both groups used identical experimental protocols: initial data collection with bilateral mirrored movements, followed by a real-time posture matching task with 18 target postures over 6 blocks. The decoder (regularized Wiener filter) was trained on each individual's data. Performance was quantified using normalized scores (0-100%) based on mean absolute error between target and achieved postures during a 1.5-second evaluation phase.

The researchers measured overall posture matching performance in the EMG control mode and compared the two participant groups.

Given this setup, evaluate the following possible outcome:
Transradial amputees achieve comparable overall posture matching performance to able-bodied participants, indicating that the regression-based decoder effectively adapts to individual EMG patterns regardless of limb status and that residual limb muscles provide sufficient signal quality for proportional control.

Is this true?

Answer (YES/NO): NO